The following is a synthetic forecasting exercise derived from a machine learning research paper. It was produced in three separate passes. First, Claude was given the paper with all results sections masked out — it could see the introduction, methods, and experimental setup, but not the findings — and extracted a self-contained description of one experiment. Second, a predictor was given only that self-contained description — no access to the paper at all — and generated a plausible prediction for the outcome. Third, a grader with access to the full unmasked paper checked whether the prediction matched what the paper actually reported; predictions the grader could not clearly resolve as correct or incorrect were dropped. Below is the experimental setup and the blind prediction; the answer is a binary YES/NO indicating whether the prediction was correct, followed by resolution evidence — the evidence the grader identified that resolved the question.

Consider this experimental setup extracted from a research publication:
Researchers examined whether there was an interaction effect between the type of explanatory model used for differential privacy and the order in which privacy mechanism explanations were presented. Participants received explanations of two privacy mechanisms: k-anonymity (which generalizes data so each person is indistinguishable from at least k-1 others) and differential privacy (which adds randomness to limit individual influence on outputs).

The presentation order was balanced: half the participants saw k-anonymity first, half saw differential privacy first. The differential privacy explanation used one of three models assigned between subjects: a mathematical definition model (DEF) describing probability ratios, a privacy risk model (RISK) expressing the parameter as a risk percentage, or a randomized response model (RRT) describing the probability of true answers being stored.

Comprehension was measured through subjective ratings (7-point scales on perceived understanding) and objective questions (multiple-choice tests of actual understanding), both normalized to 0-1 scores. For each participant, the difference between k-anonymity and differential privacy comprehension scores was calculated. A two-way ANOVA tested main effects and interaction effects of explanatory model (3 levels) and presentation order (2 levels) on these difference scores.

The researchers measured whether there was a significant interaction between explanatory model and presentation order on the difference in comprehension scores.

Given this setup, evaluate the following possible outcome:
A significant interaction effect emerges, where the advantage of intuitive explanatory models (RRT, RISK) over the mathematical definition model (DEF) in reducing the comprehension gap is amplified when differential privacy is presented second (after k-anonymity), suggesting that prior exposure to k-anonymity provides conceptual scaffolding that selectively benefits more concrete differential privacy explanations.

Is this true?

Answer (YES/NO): NO